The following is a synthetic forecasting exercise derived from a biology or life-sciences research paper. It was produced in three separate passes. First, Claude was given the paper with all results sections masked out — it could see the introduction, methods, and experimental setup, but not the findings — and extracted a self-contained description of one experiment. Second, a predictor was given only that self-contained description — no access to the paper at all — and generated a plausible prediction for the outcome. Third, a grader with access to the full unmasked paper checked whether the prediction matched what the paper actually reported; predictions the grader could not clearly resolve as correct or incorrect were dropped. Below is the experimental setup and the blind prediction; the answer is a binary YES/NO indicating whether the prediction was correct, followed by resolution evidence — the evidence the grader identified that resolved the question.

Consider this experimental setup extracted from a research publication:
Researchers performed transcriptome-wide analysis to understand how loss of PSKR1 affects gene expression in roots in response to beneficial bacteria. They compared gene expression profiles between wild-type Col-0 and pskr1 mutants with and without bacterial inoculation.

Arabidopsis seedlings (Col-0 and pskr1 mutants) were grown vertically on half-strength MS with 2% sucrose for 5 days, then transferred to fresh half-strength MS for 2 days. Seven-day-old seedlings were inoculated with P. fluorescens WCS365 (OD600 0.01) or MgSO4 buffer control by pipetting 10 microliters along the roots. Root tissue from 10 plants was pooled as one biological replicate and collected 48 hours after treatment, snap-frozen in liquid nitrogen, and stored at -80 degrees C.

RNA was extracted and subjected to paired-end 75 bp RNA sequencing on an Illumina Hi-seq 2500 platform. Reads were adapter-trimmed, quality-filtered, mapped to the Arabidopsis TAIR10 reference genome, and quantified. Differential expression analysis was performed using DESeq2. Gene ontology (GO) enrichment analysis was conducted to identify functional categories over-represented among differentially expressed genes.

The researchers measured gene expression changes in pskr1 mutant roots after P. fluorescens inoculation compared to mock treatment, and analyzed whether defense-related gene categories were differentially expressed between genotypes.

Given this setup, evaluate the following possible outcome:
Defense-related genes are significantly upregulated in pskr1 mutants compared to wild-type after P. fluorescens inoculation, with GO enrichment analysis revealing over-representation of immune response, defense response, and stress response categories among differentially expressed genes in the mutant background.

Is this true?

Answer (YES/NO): YES